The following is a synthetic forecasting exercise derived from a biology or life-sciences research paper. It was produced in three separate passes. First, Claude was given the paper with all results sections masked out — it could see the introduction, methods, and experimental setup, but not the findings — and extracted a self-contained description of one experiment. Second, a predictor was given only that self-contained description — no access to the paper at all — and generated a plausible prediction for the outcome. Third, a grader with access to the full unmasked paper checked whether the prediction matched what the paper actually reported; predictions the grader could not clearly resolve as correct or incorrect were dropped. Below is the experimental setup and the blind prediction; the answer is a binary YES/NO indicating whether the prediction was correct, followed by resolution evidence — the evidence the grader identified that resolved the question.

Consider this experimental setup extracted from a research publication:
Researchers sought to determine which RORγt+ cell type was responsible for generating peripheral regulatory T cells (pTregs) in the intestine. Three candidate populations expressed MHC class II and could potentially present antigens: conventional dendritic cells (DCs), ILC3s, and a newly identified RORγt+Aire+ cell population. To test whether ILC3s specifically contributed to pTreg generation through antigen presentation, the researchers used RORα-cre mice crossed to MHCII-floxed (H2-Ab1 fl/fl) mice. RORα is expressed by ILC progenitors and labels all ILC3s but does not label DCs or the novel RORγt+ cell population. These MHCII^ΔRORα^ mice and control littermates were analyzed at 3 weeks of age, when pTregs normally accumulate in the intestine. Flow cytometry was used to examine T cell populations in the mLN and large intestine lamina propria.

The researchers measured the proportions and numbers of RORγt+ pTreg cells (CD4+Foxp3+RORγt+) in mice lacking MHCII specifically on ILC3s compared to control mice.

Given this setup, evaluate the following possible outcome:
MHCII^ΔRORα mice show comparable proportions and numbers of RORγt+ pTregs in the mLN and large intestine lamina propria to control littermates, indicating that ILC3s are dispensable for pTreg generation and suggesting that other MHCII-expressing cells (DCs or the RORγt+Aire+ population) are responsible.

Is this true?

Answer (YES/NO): YES